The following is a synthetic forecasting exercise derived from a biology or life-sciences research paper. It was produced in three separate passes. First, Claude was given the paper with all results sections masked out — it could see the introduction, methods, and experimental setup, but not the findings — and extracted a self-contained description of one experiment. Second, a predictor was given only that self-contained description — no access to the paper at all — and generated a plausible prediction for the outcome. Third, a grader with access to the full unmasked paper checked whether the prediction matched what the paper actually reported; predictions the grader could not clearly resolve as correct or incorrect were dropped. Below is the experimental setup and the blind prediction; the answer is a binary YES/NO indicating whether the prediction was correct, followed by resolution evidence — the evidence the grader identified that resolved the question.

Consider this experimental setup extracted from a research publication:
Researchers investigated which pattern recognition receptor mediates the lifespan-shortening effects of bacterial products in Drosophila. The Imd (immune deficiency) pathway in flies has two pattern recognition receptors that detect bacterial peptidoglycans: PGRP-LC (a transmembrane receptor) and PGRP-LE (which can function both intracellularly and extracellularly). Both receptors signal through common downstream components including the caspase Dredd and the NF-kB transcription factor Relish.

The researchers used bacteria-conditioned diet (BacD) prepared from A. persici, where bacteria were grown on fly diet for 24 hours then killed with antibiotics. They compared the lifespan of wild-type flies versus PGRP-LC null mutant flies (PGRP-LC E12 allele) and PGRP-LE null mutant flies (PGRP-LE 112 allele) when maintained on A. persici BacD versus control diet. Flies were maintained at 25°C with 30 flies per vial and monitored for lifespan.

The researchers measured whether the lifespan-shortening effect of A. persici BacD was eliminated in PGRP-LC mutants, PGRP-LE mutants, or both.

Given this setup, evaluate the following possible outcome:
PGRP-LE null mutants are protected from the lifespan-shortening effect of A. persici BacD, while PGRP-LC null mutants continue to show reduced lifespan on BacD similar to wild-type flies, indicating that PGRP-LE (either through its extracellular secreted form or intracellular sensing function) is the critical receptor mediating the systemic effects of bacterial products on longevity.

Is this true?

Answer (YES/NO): NO